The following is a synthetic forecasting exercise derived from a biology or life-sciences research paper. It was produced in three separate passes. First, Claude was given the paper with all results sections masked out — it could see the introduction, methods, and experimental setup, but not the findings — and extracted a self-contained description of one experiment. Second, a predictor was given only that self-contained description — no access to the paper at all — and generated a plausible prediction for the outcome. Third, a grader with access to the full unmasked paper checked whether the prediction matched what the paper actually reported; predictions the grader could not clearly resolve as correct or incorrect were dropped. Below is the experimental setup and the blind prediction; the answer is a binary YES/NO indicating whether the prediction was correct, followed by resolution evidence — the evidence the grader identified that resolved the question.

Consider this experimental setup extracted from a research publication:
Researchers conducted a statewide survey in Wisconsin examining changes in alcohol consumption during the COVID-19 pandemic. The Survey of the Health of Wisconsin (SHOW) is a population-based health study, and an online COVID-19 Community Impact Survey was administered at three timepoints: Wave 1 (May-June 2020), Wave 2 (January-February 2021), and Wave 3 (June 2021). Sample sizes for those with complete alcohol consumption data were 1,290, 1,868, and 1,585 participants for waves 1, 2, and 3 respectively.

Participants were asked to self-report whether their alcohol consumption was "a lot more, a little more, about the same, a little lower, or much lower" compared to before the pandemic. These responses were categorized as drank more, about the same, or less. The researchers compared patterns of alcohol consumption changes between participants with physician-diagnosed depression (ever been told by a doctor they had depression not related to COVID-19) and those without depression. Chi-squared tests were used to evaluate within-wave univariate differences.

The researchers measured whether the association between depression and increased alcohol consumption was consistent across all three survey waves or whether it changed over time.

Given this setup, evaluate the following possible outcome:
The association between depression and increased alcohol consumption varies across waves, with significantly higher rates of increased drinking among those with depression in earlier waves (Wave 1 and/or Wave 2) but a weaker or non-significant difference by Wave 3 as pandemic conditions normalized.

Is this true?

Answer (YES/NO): YES